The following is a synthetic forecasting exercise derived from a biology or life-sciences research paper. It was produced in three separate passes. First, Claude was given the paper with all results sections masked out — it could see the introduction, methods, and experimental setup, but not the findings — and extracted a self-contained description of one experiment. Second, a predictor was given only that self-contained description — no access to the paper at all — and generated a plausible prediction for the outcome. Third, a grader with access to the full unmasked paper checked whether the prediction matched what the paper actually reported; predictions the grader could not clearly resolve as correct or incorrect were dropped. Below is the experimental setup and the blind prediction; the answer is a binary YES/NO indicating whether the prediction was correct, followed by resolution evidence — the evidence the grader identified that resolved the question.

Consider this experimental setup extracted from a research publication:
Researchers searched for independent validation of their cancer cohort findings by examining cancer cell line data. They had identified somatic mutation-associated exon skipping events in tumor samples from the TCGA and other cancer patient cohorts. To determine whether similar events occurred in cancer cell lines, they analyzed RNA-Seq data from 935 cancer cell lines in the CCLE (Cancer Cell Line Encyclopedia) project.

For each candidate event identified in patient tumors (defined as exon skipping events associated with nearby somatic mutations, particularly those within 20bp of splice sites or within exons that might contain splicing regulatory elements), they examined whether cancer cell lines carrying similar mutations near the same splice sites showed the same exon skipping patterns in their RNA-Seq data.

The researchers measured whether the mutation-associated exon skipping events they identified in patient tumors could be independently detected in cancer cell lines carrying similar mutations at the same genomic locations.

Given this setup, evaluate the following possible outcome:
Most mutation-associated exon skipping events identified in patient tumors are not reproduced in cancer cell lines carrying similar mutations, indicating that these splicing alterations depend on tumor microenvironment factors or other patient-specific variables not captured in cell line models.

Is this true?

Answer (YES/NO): NO